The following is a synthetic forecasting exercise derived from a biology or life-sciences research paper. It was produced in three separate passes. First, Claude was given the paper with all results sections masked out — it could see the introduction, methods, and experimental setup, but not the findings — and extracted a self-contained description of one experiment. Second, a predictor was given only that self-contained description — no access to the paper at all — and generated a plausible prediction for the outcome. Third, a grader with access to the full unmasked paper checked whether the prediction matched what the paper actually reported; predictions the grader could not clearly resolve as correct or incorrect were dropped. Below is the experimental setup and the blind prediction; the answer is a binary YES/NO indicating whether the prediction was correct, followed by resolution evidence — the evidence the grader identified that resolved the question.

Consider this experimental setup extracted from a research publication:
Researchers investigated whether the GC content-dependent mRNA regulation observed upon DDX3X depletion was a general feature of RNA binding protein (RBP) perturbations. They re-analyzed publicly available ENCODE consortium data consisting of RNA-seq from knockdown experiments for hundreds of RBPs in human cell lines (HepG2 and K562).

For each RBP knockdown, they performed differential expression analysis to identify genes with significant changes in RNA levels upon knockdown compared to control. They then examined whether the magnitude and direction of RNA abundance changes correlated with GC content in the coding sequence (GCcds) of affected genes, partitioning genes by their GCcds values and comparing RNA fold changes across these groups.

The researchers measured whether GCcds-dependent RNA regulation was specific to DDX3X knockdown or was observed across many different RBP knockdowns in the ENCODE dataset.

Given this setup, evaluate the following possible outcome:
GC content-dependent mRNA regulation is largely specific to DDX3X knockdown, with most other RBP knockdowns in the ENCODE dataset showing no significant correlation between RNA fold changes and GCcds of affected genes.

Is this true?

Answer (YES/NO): NO